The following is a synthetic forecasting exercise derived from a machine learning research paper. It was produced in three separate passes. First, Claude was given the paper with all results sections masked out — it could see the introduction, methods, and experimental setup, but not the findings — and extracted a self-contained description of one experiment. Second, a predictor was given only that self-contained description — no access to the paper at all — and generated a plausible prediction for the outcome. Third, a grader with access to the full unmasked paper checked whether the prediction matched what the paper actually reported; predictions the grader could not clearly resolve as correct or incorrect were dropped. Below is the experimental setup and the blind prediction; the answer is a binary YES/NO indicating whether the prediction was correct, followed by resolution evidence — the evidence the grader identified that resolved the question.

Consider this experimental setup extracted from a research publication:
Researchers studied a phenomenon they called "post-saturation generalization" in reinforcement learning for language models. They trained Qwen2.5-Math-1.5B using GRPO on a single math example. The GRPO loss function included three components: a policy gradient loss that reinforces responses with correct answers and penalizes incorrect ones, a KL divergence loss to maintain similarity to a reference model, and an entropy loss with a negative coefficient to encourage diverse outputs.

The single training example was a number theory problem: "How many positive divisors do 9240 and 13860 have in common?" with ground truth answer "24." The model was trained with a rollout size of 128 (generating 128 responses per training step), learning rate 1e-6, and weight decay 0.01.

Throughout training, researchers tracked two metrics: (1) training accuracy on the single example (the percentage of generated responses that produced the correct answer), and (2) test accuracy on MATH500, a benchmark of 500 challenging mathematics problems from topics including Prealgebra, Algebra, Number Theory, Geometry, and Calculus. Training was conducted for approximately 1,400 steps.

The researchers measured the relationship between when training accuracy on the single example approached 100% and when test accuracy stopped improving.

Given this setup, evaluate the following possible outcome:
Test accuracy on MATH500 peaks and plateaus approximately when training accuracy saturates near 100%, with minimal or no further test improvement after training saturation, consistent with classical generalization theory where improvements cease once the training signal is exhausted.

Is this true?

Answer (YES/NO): NO